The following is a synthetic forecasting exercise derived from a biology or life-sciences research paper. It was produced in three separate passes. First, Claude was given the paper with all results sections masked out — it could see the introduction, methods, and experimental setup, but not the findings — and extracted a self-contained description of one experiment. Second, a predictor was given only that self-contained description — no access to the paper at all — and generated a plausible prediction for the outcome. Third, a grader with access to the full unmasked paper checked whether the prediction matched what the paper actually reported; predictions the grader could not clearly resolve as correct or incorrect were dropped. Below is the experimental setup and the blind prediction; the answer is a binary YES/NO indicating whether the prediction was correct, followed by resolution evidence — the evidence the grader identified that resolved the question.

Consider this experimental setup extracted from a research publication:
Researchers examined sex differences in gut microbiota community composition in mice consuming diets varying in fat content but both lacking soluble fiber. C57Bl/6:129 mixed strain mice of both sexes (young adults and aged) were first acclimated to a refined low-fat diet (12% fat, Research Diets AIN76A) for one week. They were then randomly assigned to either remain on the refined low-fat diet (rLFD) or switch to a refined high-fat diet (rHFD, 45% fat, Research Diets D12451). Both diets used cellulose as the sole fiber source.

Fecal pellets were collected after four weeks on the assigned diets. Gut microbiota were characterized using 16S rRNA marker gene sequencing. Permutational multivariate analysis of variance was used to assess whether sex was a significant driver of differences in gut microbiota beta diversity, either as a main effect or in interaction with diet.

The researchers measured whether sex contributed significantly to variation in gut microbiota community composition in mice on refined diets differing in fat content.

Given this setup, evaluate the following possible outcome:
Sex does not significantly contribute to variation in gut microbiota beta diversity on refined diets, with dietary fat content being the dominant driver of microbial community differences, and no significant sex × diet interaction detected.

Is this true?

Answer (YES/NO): NO